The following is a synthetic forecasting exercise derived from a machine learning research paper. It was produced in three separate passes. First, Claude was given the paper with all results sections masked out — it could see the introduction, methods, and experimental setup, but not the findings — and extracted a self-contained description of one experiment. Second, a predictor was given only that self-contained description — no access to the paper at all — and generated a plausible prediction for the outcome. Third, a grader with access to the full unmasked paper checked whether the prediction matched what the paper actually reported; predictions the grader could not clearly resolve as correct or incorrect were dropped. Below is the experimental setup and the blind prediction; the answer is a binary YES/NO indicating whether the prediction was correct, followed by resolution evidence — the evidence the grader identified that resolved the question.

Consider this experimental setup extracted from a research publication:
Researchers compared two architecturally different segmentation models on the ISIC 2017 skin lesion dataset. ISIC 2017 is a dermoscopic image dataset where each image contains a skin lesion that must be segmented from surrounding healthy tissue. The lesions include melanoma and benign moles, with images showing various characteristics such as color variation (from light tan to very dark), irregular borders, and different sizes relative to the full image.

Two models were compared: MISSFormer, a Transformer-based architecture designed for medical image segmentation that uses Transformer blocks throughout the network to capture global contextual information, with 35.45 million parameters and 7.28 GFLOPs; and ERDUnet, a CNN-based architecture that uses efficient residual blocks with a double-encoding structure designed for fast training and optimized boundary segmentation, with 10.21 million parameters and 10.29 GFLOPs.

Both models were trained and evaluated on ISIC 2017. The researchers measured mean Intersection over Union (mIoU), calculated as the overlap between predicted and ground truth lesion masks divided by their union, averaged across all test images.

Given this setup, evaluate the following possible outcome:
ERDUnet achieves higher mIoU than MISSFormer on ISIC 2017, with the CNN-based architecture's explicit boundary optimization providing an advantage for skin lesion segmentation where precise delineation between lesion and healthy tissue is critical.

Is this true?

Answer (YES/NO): YES